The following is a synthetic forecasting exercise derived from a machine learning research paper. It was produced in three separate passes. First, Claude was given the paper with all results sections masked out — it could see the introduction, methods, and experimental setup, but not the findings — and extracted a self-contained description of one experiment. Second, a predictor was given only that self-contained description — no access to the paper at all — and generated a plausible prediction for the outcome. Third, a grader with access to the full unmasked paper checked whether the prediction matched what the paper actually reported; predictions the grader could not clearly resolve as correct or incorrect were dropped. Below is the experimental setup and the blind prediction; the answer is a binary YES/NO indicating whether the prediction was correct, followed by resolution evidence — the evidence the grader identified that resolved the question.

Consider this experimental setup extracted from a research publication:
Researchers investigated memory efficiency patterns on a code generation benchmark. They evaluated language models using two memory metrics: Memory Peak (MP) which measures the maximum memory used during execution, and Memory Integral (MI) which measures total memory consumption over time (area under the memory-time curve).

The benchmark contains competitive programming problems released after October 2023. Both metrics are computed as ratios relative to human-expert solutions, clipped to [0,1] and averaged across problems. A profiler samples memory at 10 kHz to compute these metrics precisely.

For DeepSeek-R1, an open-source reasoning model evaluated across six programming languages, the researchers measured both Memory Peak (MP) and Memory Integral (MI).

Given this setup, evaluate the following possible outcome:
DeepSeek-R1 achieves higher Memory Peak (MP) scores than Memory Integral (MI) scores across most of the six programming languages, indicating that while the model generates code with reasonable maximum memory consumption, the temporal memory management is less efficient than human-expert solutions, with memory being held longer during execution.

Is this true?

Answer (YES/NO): YES